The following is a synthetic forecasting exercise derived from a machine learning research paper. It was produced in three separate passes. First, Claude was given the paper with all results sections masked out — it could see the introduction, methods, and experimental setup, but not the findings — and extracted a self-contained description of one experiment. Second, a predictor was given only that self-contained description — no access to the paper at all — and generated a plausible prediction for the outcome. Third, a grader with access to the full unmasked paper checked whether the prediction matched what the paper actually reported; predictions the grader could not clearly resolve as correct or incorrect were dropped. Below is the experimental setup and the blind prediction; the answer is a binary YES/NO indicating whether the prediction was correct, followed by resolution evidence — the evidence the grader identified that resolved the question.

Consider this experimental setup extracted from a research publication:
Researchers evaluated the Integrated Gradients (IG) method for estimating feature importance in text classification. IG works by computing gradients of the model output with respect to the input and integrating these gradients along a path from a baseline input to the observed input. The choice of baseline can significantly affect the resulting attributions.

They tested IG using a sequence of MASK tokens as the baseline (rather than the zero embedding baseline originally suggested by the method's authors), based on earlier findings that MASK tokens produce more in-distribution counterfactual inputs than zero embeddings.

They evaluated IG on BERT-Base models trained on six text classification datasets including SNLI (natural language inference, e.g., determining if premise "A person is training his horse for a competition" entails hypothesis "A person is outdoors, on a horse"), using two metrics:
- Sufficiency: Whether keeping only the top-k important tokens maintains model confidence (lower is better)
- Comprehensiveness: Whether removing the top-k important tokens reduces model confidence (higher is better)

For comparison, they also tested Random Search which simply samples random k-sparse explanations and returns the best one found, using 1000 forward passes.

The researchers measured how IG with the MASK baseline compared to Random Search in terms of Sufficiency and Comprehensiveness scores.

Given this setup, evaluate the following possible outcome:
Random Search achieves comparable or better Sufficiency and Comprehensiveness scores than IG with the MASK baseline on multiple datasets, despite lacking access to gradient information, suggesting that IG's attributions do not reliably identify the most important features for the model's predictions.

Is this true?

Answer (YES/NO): YES